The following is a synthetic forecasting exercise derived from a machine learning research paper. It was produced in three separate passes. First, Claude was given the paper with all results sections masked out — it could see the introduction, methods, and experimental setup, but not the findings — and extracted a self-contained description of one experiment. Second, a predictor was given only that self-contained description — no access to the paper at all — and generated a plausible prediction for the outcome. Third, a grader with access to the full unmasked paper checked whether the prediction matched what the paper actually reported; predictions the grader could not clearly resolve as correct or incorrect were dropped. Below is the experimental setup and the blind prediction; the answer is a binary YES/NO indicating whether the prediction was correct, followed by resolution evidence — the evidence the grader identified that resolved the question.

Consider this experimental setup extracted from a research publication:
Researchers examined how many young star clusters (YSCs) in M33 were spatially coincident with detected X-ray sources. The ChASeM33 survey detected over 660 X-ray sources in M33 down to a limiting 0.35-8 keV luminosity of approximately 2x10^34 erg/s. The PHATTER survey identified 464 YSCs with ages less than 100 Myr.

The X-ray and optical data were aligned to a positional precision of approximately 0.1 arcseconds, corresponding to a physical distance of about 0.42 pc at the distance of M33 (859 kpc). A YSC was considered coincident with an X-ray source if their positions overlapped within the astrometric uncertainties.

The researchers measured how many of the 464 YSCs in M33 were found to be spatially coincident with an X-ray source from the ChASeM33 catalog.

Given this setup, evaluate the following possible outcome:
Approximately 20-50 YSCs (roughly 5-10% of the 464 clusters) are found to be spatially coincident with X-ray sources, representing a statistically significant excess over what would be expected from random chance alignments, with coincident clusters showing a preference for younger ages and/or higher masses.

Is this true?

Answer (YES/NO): NO